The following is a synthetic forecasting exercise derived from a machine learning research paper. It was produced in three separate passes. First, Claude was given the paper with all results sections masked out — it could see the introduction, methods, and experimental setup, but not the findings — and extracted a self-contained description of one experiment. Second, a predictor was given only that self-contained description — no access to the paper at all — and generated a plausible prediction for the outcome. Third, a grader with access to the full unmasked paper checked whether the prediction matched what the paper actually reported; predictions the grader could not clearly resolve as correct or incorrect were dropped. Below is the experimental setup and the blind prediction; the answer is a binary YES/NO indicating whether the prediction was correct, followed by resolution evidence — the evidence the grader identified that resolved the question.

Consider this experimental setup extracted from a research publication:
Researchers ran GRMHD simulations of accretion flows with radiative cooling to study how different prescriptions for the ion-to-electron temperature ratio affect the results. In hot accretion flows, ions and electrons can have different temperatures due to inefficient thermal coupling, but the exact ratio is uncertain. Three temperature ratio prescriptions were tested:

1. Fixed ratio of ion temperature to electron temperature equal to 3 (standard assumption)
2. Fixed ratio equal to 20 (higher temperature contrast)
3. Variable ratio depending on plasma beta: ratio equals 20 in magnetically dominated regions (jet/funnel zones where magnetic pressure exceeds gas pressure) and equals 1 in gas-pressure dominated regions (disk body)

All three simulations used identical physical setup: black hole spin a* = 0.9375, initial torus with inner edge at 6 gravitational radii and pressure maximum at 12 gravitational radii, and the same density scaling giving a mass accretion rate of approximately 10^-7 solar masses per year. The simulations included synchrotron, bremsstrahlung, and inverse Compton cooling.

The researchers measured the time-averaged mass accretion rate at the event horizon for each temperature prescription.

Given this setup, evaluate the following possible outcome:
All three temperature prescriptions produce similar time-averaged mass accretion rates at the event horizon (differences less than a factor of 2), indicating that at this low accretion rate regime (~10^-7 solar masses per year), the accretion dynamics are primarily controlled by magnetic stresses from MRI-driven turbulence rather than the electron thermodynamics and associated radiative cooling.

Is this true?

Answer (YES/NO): YES